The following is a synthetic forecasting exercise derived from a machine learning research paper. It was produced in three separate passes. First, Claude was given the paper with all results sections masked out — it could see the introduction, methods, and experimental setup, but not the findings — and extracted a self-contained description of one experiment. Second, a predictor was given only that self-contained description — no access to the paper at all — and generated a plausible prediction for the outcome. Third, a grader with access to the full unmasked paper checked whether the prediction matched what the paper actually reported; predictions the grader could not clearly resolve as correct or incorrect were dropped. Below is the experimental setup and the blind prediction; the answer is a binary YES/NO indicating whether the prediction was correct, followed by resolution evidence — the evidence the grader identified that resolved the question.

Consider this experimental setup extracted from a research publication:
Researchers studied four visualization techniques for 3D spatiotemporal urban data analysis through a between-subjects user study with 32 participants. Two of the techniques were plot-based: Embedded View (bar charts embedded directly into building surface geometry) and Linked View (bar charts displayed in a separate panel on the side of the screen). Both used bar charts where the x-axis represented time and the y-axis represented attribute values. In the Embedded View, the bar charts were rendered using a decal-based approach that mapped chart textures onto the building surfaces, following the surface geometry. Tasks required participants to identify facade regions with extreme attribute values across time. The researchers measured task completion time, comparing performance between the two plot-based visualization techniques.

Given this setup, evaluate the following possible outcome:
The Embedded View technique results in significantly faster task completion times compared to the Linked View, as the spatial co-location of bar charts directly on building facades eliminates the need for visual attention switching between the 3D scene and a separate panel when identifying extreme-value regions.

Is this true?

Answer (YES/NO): NO